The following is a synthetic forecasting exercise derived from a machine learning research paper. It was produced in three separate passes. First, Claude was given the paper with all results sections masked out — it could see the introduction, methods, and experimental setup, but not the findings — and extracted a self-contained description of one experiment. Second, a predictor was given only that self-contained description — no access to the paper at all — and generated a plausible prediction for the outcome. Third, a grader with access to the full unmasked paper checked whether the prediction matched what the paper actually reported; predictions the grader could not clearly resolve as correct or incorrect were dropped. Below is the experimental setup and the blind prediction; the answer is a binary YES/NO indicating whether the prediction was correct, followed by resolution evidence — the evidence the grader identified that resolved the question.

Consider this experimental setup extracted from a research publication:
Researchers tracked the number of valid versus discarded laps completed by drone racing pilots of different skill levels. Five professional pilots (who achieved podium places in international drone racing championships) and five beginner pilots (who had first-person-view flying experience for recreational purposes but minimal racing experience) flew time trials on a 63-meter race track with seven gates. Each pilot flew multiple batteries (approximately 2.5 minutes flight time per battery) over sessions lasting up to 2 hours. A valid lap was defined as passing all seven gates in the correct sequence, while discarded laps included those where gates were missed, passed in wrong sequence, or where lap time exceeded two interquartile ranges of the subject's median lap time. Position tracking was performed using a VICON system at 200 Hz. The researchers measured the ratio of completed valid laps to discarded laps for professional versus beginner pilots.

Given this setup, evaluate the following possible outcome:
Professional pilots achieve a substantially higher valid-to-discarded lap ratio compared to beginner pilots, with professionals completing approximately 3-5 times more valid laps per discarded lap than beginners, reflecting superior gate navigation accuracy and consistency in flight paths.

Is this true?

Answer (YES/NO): NO